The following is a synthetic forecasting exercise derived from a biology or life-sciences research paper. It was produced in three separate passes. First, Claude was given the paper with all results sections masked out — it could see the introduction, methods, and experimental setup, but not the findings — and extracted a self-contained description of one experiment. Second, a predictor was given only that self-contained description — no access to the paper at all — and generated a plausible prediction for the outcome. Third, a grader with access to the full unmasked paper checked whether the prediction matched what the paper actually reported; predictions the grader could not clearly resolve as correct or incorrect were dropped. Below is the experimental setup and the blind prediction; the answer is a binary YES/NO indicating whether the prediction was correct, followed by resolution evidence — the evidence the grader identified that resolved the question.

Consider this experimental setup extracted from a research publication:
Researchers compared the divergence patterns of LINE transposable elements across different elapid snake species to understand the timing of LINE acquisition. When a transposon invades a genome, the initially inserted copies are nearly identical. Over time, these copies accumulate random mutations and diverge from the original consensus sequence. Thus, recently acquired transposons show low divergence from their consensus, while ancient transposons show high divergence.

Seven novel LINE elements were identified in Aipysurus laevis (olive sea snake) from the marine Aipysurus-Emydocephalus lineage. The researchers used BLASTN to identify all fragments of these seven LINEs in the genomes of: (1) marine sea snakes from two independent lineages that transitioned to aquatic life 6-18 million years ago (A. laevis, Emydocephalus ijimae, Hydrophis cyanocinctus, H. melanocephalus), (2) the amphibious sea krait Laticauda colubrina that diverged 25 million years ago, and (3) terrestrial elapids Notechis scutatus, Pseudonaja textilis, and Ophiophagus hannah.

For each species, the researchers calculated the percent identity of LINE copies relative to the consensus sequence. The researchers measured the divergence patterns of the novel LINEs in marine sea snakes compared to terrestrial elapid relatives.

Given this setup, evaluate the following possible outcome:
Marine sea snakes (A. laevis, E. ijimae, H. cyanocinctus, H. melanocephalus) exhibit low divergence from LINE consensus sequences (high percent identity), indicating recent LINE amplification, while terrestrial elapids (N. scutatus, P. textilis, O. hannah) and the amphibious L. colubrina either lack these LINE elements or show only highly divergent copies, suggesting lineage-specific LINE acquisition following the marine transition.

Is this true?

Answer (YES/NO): YES